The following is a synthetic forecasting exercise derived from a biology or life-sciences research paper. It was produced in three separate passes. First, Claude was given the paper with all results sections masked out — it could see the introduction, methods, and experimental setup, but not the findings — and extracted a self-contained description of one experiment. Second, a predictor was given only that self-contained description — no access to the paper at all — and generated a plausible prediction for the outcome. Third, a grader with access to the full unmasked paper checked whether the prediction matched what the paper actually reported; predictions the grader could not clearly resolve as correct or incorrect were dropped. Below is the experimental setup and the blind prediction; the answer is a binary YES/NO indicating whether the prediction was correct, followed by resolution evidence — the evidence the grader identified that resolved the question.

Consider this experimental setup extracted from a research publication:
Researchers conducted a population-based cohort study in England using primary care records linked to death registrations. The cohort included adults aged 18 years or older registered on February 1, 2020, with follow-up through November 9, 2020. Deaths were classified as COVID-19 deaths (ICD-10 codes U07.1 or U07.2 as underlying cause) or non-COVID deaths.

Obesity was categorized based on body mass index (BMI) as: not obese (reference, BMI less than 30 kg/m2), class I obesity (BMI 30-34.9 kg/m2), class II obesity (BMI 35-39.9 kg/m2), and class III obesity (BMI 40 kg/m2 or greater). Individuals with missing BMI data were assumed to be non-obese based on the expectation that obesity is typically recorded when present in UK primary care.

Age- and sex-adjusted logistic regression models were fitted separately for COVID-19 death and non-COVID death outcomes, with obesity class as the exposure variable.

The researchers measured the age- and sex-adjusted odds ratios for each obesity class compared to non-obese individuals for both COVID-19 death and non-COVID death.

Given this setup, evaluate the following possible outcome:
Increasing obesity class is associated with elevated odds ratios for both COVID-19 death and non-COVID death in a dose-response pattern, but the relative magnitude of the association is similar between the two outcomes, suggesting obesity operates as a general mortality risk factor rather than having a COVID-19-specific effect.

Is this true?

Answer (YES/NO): NO